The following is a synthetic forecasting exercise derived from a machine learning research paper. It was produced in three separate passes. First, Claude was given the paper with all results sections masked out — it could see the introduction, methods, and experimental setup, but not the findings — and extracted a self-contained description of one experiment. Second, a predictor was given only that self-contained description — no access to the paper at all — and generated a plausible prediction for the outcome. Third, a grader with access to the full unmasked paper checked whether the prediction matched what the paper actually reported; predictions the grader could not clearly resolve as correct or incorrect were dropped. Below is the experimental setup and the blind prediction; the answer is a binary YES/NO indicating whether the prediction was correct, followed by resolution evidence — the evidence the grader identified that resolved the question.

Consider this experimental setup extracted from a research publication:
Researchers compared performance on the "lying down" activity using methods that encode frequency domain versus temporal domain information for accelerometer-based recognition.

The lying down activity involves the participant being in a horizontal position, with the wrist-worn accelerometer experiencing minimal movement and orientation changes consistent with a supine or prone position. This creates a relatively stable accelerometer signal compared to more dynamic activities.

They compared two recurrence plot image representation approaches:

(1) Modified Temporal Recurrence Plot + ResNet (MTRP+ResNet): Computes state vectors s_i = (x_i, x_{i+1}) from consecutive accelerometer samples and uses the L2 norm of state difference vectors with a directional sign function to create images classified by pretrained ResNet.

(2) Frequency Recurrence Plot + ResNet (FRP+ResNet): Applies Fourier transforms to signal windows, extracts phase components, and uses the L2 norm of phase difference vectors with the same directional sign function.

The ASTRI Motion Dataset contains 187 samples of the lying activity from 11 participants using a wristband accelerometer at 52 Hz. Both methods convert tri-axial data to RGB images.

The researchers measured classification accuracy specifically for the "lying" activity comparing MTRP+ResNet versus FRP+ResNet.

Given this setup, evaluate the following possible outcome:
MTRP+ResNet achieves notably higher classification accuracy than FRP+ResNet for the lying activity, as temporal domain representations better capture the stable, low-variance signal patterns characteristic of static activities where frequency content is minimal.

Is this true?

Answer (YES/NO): NO